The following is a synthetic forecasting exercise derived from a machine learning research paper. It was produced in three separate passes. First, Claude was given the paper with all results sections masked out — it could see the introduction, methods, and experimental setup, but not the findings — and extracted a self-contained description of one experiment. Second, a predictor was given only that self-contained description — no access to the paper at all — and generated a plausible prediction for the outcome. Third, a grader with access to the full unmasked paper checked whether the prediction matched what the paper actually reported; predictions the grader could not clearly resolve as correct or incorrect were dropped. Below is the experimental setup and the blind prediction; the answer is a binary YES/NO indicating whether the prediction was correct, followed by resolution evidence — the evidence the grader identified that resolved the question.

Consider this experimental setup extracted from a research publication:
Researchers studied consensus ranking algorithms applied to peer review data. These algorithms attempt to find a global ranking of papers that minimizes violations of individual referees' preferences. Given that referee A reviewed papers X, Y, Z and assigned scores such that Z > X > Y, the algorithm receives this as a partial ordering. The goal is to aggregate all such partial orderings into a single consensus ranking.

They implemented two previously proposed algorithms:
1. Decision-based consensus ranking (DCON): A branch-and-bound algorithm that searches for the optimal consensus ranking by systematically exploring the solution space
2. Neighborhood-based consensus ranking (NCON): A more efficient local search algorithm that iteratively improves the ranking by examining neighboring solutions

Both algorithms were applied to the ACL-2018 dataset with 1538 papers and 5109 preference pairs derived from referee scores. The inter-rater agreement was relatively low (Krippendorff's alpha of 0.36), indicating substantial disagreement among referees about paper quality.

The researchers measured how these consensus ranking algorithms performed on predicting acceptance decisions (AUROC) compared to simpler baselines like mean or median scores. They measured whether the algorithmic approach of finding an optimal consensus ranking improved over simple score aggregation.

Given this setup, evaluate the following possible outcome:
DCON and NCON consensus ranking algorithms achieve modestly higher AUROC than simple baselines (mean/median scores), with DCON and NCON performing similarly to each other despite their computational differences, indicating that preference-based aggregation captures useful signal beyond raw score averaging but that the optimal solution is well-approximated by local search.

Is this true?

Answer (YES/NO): NO